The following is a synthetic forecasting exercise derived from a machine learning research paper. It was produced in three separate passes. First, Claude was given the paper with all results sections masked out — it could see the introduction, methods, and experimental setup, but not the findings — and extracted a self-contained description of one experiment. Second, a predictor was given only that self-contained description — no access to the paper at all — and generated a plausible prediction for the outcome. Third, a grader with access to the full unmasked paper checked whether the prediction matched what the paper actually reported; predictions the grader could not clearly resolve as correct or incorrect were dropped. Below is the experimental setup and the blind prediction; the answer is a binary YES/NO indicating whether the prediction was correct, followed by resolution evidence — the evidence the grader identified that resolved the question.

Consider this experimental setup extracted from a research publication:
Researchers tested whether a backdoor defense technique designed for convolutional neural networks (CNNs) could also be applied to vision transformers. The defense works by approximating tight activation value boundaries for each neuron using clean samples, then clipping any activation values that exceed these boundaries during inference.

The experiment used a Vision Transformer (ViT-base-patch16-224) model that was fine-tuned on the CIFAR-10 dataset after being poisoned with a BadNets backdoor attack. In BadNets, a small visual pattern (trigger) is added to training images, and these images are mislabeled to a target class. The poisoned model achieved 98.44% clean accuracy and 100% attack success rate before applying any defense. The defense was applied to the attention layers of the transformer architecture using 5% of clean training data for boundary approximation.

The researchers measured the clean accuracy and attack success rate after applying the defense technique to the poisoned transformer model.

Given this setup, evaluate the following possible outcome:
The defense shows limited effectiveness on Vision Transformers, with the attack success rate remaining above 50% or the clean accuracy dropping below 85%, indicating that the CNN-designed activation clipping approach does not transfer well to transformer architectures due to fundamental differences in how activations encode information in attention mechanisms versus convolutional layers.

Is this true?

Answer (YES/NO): NO